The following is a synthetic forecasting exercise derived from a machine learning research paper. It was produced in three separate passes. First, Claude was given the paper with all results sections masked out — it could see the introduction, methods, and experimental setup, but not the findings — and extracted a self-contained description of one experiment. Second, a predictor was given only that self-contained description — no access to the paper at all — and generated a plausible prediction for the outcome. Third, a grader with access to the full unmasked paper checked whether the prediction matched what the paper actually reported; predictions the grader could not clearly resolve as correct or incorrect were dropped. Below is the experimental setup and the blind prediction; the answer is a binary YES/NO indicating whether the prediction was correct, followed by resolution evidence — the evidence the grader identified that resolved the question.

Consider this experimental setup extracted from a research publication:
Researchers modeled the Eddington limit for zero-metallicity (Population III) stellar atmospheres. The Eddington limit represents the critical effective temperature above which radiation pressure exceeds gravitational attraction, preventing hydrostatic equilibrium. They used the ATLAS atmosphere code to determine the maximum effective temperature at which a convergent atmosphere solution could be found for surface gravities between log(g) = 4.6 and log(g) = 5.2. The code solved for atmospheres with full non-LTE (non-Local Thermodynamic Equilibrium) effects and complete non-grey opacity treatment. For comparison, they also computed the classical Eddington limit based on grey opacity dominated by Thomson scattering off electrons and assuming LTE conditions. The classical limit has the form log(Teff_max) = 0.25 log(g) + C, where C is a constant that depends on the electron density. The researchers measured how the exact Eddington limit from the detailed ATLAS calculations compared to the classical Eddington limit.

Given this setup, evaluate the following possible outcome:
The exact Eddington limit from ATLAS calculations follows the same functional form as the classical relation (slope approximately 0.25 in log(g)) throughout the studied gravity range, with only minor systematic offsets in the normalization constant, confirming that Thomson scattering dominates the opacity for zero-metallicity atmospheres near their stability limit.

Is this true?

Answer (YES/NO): NO